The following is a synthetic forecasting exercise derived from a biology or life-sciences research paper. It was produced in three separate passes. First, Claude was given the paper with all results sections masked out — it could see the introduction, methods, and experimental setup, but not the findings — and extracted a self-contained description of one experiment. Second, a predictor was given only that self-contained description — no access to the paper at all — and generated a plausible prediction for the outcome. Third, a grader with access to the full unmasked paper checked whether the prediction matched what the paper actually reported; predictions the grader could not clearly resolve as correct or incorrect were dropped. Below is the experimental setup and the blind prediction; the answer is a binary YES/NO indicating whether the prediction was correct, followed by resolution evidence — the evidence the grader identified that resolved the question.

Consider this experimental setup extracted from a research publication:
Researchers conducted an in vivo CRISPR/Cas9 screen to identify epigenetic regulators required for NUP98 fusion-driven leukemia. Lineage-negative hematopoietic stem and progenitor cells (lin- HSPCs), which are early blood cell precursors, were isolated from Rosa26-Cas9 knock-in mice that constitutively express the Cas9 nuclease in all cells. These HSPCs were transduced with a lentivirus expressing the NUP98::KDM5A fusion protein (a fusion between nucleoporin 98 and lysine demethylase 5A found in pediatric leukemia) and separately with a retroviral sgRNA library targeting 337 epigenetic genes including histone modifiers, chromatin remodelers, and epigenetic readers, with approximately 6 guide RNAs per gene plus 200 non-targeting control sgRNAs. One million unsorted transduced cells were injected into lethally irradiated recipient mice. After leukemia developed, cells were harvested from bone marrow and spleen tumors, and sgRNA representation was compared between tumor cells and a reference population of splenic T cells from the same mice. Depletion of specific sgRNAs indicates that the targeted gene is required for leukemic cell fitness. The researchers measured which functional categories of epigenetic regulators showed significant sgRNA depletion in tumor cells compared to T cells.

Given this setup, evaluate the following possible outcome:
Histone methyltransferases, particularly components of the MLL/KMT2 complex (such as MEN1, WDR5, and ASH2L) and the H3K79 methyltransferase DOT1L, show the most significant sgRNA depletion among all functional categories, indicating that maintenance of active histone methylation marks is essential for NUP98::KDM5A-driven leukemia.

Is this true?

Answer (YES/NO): NO